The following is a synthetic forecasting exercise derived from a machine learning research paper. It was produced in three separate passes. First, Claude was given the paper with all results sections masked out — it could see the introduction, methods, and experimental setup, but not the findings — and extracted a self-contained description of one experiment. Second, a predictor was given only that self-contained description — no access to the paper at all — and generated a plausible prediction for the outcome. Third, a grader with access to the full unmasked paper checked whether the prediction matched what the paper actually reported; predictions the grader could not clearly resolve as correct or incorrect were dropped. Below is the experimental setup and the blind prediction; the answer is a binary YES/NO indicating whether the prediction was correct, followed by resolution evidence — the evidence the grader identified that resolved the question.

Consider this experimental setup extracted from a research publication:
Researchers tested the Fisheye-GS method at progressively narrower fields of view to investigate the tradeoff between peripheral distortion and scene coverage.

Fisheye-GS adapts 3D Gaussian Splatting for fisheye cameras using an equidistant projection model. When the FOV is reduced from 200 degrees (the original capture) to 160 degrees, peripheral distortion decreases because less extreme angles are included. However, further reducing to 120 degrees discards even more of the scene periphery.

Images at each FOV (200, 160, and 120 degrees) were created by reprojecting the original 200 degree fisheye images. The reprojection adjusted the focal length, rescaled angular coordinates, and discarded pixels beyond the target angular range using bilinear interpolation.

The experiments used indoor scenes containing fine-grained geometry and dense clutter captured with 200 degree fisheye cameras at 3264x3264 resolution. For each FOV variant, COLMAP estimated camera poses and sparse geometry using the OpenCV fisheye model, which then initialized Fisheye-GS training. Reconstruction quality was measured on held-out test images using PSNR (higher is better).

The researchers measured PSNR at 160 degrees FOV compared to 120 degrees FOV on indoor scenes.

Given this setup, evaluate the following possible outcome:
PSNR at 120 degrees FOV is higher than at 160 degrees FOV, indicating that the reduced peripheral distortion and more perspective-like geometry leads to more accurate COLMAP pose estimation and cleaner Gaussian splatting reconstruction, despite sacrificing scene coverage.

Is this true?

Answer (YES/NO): NO